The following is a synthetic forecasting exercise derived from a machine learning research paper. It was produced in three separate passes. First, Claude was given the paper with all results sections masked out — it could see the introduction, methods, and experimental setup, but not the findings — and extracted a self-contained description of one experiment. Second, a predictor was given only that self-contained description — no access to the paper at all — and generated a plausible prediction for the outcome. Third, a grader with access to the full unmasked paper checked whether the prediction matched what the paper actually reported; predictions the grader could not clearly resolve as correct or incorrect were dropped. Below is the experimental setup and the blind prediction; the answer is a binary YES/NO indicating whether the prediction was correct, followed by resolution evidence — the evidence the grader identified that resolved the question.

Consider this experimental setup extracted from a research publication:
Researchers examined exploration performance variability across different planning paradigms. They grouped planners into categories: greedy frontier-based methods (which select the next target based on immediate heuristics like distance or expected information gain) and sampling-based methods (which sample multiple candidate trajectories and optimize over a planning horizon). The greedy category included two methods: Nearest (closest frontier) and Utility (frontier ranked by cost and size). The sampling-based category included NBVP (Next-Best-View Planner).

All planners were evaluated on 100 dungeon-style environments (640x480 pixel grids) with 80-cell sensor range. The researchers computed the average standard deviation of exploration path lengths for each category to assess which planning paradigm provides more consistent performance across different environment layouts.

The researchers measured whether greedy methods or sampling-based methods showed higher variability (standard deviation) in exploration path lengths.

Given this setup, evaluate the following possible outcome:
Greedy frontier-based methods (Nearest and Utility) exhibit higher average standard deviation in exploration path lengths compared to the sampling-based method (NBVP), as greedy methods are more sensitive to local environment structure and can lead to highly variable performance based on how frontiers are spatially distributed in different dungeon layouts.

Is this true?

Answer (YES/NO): YES